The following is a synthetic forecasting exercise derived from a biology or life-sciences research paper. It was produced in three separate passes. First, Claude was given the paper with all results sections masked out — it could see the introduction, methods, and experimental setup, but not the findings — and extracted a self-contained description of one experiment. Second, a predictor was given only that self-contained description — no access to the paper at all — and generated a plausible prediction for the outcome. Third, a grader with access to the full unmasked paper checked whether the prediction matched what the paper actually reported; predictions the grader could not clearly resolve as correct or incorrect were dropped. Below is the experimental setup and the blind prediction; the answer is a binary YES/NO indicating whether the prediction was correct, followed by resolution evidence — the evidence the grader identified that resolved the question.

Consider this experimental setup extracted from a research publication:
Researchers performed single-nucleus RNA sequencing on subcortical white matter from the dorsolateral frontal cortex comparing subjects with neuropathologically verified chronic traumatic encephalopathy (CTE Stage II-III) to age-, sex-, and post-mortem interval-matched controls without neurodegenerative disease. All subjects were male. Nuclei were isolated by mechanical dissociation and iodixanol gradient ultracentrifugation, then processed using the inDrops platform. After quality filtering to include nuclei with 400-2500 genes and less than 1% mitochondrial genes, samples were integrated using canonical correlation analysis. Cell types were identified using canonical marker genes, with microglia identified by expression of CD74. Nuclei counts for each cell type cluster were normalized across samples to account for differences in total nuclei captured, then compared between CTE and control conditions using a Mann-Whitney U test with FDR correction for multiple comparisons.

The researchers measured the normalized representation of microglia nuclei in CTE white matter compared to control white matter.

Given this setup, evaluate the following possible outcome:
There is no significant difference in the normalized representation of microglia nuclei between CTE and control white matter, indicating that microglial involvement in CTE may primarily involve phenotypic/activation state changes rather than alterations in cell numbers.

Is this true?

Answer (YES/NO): YES